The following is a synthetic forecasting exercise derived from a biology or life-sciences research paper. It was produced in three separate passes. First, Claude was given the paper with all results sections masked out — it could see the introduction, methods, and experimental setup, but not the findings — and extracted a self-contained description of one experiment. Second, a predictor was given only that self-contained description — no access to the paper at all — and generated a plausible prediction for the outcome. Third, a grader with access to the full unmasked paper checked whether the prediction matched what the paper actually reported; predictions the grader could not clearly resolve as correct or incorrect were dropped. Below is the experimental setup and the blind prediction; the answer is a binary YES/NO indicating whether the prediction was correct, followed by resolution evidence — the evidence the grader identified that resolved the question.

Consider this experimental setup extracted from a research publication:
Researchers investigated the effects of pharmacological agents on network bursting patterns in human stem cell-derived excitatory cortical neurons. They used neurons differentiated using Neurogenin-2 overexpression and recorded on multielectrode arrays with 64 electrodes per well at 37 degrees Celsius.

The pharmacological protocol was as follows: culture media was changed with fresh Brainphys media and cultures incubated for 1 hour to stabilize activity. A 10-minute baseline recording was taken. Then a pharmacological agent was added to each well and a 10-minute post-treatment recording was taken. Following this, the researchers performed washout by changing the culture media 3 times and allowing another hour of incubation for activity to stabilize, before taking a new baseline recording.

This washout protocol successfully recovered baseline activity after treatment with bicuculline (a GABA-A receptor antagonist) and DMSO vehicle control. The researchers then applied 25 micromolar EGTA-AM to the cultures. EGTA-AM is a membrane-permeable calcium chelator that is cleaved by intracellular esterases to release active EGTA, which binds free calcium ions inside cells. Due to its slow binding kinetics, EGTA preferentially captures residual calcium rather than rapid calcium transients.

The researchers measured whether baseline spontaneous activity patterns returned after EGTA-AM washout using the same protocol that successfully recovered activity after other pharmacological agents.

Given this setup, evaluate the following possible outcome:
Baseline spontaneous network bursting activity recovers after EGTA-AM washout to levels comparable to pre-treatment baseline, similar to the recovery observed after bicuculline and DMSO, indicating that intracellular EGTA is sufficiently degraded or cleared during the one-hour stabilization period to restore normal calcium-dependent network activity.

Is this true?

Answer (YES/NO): NO